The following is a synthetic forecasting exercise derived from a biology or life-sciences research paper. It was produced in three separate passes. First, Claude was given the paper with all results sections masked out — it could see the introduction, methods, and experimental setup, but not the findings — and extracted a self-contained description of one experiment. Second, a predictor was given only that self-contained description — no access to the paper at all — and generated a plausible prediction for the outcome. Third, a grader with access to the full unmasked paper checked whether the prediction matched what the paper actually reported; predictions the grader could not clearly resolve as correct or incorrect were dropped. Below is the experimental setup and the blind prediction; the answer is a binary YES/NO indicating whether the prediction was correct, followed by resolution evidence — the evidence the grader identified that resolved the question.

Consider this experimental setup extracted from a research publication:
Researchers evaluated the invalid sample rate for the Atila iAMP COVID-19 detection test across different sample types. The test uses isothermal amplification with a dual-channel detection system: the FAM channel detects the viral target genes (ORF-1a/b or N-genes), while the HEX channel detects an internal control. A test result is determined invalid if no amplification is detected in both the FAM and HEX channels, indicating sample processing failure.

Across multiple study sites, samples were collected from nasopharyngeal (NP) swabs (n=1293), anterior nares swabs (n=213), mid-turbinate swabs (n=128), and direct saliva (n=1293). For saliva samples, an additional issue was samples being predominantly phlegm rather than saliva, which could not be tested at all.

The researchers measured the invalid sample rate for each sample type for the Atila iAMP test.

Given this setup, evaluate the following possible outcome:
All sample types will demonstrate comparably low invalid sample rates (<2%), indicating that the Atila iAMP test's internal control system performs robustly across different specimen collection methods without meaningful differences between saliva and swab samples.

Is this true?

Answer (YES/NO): NO